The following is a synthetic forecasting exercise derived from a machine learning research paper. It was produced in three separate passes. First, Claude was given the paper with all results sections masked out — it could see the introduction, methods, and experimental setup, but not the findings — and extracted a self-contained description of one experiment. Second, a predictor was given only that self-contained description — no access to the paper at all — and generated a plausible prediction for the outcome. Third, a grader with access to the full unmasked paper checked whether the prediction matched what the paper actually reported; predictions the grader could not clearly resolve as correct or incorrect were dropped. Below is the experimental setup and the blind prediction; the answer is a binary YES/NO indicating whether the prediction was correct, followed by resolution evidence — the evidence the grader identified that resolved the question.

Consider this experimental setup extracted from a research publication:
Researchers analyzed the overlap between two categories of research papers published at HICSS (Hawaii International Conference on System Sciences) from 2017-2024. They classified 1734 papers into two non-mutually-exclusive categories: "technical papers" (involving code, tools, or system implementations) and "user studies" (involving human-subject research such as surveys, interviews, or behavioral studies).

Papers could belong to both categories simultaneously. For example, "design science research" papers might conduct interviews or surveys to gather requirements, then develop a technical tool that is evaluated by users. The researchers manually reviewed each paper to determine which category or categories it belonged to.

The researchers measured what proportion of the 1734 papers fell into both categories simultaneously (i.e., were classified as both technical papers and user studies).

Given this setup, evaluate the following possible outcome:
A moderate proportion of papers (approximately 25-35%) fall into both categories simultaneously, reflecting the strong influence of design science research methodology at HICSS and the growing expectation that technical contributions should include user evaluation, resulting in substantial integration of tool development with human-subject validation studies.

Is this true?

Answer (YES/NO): NO